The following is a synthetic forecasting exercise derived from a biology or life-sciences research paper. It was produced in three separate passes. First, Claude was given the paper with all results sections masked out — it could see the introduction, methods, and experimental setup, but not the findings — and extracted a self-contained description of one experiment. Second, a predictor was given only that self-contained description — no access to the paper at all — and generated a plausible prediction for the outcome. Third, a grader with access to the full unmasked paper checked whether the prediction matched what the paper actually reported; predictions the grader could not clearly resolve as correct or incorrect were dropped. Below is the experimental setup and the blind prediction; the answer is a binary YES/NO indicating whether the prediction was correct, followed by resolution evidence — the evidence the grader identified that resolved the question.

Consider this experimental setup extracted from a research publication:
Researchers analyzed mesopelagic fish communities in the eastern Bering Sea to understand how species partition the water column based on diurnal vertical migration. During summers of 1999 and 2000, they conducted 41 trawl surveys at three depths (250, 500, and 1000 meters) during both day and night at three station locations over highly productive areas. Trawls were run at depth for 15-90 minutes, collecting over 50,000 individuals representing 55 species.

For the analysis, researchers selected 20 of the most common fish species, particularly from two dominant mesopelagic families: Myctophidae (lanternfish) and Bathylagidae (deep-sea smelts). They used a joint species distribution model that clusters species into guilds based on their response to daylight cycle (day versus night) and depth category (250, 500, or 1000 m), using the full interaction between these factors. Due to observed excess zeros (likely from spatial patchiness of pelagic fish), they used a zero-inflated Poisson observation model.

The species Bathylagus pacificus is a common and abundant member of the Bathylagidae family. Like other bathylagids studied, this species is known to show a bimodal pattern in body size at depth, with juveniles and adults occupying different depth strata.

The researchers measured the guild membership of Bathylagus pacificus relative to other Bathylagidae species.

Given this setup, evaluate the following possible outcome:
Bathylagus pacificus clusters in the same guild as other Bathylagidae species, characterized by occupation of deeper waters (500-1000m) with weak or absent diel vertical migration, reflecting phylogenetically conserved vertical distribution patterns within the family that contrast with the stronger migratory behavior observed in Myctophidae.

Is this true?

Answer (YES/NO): NO